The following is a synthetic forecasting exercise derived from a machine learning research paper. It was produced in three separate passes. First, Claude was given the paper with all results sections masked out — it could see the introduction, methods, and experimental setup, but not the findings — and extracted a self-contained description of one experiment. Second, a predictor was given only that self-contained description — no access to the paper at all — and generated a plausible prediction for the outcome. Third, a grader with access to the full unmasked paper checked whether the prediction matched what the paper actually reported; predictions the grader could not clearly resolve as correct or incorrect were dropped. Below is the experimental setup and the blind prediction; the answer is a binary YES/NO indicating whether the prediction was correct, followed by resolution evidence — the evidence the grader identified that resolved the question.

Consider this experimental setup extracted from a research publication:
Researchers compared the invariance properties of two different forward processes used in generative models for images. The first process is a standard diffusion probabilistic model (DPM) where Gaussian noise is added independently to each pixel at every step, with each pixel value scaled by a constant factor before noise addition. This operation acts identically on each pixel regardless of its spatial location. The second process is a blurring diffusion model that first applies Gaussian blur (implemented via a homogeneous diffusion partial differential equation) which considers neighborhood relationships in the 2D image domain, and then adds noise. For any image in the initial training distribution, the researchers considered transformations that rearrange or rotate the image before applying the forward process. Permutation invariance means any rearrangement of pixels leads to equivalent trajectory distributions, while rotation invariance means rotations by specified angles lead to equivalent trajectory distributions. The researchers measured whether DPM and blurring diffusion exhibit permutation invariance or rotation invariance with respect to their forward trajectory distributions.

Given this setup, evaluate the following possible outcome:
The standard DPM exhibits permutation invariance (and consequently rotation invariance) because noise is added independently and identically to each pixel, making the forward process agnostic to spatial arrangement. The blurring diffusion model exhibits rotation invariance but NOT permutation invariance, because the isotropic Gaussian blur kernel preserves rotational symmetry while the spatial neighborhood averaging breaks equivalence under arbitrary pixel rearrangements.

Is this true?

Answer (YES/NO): YES